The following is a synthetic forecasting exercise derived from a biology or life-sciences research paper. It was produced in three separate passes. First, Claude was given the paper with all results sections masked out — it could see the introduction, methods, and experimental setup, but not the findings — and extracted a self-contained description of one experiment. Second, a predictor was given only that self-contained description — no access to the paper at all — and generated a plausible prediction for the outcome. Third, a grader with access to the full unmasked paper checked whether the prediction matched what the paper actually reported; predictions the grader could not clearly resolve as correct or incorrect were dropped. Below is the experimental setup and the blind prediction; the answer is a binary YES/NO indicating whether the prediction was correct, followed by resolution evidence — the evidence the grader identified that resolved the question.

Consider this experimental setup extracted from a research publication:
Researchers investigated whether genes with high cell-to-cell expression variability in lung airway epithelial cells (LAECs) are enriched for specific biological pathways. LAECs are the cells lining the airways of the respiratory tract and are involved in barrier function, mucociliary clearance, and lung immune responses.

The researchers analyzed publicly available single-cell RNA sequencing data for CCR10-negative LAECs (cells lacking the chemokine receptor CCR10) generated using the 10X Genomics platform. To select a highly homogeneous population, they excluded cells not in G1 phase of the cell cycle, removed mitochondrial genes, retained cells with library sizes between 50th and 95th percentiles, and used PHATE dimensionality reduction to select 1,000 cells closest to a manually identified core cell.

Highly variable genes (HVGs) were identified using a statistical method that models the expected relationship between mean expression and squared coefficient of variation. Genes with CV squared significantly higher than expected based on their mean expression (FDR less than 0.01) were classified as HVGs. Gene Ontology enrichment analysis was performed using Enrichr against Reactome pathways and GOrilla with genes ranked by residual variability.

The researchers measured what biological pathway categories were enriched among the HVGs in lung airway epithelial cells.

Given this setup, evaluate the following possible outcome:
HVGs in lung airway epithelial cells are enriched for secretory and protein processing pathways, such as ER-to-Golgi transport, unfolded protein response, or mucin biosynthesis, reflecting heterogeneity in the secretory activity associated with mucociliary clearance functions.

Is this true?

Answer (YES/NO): NO